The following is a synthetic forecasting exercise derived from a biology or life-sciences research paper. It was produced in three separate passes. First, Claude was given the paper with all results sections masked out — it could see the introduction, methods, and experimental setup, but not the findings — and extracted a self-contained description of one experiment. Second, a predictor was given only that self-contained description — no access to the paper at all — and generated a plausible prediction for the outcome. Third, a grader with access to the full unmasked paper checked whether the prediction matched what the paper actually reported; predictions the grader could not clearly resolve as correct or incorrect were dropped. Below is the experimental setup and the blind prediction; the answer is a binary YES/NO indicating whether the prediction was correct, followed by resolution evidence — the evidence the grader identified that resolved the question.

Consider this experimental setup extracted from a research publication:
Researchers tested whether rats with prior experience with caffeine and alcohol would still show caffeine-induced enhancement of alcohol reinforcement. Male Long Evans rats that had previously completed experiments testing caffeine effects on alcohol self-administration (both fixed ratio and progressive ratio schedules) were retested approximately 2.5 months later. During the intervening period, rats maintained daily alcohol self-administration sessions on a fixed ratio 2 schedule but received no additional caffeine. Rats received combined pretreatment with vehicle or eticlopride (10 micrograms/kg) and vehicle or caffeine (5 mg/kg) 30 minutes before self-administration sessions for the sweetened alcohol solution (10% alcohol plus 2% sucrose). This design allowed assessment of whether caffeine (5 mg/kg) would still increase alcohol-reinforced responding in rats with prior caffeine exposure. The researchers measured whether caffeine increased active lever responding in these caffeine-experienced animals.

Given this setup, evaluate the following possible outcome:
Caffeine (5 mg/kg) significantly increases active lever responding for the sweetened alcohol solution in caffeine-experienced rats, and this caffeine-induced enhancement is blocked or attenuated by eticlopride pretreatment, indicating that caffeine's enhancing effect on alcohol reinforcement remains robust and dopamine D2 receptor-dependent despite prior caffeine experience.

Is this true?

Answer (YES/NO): NO